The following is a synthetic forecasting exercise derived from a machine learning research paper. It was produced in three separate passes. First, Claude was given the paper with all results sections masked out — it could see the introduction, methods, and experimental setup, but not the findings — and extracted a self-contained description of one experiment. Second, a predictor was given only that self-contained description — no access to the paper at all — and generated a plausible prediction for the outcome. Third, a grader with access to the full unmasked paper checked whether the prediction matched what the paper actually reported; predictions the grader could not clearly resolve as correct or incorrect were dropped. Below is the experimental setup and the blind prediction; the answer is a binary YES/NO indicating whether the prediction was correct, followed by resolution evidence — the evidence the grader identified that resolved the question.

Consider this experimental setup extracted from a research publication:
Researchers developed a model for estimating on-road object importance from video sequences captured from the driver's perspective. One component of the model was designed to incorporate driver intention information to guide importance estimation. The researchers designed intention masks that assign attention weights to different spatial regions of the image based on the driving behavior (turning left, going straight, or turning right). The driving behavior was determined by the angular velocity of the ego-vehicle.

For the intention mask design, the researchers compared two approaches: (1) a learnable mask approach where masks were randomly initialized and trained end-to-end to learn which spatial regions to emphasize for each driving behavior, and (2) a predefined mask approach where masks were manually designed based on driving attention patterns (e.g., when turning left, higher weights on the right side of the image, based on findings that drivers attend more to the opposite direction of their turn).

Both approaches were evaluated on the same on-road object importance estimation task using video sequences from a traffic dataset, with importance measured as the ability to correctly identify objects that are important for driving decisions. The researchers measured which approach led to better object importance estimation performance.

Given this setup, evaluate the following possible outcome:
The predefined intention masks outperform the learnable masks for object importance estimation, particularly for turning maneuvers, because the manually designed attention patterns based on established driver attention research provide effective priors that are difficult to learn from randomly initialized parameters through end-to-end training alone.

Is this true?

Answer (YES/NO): YES